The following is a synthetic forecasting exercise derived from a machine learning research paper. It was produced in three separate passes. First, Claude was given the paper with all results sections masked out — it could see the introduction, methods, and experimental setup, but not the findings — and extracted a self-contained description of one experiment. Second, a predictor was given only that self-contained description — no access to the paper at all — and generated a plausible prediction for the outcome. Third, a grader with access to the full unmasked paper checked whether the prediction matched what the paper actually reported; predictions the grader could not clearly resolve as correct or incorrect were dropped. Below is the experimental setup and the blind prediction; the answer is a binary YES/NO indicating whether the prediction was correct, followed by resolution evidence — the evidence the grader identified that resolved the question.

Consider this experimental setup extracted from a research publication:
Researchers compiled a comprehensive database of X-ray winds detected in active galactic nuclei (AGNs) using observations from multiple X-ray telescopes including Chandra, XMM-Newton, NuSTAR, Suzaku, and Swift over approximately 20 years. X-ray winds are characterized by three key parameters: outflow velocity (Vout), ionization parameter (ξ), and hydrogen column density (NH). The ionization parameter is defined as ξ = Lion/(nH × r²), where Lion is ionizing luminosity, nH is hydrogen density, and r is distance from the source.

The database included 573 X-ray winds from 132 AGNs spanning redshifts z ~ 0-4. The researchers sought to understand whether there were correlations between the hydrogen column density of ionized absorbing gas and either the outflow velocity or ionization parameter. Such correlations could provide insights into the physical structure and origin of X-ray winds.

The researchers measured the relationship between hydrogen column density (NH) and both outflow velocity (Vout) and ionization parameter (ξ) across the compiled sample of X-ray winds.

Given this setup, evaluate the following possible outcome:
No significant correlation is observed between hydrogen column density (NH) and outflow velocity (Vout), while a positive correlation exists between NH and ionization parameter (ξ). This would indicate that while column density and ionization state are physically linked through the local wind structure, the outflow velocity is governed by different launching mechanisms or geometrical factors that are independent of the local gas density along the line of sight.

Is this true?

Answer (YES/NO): NO